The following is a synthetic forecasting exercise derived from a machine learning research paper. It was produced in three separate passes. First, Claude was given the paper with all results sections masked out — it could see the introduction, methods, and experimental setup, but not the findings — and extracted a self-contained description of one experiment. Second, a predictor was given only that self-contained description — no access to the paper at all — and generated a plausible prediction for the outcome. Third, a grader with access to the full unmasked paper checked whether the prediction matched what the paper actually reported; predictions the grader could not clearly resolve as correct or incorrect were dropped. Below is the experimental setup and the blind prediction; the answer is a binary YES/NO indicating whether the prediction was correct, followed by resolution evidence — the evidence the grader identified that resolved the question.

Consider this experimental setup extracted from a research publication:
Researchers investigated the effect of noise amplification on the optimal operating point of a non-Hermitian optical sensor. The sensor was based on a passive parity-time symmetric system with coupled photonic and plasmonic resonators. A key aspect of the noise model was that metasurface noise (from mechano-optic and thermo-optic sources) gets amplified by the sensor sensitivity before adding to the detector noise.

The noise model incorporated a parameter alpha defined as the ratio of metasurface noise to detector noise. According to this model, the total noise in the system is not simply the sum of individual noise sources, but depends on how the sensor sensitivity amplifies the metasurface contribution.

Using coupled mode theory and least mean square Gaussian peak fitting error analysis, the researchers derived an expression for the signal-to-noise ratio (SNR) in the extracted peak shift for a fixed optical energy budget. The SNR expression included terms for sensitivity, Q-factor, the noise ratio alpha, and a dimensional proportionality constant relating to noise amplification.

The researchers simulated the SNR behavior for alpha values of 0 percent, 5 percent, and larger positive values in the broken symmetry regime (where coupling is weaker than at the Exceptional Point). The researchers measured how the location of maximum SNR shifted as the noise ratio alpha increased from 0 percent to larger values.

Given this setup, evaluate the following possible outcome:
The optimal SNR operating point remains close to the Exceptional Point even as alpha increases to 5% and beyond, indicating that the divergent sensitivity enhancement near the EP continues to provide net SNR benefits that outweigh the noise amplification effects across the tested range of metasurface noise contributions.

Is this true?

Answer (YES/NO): NO